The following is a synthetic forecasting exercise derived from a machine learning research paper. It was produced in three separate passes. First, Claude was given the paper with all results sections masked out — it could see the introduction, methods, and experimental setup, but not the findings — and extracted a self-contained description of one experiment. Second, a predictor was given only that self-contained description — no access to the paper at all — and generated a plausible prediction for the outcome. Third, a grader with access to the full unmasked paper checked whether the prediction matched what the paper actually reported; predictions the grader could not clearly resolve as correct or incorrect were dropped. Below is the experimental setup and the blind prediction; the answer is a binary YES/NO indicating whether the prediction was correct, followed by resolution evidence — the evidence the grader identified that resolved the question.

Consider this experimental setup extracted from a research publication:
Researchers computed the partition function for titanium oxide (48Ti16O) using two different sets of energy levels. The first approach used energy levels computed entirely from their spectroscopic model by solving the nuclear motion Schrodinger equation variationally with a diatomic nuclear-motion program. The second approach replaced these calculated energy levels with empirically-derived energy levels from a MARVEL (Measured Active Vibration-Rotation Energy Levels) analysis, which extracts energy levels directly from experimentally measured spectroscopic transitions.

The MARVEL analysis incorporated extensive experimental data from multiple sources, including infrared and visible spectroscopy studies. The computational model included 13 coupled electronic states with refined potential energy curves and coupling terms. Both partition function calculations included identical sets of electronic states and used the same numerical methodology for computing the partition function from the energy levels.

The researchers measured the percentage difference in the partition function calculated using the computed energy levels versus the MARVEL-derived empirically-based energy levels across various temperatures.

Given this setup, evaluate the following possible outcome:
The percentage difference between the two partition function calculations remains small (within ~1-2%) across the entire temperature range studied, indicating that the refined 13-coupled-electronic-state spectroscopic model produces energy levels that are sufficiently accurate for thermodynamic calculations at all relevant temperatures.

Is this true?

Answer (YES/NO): YES